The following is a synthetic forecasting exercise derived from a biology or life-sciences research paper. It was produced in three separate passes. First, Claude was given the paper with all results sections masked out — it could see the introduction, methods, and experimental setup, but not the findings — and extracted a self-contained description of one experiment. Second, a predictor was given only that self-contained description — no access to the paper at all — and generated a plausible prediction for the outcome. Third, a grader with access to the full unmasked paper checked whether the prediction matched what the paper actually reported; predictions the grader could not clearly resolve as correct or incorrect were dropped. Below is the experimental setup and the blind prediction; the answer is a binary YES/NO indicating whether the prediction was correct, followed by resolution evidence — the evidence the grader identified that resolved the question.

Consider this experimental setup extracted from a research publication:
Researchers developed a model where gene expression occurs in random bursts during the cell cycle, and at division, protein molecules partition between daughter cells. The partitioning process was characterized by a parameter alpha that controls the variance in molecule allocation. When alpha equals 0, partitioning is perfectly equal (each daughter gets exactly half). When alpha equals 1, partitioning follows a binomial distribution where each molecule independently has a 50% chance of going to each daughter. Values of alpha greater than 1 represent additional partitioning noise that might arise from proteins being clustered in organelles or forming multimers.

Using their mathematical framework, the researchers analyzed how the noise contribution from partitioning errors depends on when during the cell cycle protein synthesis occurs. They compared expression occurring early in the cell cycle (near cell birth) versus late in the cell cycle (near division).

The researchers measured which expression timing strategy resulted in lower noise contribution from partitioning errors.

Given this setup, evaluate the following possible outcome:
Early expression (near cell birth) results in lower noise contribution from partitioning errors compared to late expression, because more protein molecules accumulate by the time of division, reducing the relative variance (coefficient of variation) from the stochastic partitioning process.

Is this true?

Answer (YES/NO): YES